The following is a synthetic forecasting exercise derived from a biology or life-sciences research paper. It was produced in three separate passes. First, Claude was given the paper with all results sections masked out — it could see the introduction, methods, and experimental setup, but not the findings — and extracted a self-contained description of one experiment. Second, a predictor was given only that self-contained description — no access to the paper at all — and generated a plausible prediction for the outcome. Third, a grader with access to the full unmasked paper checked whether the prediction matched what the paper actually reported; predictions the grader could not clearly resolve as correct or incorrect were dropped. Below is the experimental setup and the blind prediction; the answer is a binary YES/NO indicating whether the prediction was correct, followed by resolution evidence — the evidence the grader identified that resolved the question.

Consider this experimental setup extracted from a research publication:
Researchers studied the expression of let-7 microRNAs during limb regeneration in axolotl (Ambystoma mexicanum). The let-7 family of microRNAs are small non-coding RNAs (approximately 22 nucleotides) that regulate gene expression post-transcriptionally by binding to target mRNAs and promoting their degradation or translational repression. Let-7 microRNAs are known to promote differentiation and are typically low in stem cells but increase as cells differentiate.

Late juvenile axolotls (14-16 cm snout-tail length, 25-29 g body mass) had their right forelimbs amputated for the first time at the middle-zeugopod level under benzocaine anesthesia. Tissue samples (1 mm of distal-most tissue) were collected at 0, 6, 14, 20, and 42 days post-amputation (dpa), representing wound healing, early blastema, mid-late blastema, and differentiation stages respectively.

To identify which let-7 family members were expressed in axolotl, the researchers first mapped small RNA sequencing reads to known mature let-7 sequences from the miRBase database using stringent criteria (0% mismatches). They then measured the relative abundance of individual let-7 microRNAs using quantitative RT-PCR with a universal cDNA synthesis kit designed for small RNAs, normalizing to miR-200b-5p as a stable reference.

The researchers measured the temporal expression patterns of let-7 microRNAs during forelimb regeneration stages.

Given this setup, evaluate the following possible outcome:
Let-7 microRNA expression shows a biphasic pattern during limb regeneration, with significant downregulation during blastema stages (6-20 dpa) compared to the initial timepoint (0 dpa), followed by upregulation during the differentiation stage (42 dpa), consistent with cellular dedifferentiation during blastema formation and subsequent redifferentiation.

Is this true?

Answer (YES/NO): YES